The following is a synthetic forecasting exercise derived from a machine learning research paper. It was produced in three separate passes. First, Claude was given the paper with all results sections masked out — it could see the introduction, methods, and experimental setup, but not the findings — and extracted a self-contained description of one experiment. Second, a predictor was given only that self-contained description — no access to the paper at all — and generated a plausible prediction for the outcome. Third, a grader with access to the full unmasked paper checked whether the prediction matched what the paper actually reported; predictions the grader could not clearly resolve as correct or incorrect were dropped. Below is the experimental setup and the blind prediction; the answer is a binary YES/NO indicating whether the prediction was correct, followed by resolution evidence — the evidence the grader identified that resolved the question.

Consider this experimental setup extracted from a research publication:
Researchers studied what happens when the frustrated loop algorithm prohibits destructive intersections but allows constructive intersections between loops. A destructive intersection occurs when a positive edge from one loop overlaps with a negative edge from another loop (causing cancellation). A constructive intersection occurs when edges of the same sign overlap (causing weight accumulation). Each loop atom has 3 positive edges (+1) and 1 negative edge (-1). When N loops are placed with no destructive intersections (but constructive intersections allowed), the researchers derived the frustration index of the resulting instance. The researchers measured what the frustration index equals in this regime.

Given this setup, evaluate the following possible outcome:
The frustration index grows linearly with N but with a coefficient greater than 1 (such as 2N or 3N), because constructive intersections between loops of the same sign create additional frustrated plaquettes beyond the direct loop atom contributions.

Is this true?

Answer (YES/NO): NO